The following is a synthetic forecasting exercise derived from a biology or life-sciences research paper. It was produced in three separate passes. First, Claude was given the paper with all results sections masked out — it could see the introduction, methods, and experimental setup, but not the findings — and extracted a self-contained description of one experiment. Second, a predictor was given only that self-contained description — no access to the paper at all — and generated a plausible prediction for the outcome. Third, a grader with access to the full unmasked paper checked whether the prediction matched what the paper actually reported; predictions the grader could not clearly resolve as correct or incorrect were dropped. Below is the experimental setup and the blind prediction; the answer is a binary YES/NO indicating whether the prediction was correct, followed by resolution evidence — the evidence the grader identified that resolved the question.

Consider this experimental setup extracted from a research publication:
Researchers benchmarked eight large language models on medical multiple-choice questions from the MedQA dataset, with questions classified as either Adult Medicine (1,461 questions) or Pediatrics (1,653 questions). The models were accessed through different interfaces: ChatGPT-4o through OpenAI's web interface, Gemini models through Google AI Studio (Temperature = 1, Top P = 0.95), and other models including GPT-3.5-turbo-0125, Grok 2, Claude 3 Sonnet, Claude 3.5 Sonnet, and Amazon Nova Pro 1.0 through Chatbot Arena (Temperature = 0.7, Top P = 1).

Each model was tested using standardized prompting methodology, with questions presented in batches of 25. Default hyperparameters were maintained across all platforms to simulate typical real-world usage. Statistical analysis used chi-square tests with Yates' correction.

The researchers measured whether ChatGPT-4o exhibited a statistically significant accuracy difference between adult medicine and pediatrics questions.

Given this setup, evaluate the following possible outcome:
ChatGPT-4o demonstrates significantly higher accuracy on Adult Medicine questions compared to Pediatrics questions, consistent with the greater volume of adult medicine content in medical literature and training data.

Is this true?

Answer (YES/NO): NO